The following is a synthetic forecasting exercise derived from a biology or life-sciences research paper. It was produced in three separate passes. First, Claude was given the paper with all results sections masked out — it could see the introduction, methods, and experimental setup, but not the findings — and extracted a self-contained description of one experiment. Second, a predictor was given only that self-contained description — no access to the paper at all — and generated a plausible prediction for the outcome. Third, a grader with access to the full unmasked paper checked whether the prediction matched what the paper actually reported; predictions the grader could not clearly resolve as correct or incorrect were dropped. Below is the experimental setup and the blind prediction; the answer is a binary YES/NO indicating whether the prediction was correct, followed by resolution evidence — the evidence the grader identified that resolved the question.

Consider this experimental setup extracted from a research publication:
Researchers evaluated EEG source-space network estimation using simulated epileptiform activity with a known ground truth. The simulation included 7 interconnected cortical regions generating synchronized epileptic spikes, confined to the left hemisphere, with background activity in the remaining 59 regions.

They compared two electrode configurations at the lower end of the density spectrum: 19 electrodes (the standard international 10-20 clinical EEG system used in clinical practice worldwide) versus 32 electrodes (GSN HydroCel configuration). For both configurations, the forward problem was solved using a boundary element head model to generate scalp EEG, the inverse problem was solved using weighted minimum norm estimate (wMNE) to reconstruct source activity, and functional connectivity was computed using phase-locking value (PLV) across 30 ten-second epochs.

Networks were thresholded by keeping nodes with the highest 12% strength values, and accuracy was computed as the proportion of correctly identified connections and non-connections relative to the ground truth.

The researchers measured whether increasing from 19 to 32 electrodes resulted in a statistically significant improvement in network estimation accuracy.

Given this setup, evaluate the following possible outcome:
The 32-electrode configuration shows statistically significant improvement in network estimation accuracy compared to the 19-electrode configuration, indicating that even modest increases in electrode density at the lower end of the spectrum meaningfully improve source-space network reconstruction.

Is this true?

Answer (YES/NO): NO